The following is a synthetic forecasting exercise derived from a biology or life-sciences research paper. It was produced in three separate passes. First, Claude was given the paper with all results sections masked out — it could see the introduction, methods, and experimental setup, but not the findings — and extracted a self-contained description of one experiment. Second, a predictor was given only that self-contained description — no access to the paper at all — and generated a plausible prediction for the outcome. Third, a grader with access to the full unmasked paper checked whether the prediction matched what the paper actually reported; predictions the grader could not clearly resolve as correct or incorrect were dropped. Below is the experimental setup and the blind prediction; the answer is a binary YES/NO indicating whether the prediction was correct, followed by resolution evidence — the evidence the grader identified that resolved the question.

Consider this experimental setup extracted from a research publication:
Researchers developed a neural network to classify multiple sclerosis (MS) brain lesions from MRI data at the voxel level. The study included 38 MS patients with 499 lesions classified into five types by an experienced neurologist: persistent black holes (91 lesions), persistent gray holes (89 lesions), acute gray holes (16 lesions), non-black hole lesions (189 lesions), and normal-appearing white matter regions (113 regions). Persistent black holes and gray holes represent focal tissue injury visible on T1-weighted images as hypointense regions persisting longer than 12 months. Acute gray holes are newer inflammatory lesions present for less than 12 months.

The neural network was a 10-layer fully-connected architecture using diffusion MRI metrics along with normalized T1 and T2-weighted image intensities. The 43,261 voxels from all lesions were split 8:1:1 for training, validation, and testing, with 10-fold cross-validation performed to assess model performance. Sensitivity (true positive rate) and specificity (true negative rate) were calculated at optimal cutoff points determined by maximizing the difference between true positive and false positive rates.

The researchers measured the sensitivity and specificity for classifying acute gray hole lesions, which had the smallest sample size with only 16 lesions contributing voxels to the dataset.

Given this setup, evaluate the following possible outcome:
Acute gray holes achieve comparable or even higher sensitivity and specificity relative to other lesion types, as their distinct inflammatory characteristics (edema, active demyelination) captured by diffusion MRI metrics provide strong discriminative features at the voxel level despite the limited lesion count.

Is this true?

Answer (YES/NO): YES